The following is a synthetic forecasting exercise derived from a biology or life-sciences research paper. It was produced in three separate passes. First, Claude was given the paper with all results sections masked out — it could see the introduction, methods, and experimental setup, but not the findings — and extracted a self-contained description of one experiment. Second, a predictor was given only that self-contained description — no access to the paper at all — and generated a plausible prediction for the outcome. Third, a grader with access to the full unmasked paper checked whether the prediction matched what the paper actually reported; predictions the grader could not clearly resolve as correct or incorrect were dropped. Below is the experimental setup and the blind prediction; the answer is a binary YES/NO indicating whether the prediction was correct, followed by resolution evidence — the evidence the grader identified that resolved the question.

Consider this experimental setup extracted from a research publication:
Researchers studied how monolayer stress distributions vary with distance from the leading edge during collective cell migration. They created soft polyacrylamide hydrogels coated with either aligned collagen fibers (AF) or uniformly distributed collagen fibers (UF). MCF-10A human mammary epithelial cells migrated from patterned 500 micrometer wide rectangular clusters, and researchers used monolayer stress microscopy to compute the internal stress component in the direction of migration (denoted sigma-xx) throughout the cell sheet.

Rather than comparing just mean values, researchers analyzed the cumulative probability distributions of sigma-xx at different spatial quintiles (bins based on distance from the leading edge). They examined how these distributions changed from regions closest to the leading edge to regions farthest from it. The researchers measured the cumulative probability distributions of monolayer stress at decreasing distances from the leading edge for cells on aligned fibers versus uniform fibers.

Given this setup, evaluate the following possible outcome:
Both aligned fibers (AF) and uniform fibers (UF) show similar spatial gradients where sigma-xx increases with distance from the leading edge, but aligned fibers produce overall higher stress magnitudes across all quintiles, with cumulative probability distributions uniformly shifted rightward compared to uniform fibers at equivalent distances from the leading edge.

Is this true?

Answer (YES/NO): NO